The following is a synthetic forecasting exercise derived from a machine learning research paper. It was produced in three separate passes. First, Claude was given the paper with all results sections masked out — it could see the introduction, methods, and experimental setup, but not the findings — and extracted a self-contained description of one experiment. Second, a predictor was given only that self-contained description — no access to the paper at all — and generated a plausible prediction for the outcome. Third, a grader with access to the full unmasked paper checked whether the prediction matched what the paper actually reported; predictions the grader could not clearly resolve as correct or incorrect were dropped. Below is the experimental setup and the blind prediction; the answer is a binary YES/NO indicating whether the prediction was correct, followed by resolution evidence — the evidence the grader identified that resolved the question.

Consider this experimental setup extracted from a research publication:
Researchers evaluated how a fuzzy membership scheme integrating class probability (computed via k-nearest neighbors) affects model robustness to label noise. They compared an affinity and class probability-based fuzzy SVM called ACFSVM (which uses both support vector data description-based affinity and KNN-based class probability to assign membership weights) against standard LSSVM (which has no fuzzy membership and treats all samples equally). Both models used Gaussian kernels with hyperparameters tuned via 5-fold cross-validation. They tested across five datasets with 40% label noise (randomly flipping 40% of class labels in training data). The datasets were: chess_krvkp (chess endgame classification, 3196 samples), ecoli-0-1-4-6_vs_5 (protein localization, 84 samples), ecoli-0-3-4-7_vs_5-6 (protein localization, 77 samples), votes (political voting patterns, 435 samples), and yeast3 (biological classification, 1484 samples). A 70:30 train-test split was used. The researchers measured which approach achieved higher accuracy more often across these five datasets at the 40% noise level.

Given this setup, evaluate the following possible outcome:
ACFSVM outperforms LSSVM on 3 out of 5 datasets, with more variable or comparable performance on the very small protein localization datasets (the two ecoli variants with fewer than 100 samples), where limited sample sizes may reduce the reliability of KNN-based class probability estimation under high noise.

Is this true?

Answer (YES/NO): NO